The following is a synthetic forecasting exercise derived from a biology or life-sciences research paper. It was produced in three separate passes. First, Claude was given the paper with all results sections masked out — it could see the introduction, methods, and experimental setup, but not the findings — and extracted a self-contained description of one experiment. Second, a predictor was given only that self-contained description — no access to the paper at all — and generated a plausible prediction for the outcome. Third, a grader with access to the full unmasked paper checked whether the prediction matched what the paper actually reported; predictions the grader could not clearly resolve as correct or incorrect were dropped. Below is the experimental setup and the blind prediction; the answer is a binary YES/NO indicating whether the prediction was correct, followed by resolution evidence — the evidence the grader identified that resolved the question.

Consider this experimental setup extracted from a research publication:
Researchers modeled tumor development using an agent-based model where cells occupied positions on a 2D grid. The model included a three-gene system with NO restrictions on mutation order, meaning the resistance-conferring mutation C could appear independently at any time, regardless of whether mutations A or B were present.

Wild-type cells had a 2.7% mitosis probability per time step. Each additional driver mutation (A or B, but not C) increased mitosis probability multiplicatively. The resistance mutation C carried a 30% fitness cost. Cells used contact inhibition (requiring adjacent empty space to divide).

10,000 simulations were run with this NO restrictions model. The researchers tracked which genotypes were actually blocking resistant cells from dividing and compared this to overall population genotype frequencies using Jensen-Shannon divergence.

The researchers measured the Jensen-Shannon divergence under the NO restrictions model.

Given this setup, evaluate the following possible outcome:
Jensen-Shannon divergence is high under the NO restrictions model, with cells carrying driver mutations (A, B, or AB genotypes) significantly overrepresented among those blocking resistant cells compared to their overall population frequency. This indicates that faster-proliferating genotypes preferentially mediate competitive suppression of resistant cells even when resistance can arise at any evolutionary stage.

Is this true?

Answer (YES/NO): NO